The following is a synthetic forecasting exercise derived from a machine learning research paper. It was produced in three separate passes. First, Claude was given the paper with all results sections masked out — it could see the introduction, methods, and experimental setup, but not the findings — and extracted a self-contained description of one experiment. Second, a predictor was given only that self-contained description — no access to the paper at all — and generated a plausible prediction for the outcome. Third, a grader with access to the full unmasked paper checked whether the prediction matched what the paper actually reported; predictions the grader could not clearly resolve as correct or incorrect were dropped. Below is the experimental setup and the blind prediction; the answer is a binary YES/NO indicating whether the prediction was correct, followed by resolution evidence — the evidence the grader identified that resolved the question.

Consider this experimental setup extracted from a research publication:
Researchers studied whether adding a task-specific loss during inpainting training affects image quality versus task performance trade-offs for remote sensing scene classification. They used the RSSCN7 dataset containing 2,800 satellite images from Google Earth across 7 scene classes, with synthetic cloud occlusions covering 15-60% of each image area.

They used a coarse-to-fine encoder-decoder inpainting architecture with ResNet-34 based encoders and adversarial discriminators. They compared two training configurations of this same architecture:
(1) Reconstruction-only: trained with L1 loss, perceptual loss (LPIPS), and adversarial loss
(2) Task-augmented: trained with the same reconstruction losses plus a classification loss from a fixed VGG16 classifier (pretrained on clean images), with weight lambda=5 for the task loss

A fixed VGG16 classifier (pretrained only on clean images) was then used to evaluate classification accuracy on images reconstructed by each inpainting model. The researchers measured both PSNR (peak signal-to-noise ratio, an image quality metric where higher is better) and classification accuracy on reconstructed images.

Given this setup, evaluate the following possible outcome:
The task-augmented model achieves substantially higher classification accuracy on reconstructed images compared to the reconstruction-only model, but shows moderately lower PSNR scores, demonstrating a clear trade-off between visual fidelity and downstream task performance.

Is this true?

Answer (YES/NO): NO